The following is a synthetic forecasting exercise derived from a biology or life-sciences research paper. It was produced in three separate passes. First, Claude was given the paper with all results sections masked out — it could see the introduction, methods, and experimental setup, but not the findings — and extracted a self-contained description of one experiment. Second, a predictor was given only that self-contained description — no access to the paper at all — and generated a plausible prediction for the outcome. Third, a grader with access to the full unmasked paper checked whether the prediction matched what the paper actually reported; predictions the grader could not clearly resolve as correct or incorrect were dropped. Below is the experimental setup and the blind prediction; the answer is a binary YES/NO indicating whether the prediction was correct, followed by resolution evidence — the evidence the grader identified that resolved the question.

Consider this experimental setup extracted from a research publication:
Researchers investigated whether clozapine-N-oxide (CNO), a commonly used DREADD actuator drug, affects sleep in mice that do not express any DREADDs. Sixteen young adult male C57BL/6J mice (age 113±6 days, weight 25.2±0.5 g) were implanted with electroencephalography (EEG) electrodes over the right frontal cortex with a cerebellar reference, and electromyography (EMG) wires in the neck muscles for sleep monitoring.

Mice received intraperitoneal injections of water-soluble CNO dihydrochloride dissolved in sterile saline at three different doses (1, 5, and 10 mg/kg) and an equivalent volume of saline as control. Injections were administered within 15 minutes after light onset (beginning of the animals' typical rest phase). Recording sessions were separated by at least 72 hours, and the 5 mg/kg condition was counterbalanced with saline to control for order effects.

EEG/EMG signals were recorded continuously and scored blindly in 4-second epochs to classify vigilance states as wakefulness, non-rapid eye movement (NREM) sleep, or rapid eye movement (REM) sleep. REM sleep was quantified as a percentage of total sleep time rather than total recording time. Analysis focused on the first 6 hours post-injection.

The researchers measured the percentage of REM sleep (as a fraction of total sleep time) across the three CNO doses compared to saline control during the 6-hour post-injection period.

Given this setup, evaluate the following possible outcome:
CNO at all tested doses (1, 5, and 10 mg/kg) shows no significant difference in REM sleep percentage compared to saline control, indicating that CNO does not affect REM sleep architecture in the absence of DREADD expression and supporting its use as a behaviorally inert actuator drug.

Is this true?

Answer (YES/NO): NO